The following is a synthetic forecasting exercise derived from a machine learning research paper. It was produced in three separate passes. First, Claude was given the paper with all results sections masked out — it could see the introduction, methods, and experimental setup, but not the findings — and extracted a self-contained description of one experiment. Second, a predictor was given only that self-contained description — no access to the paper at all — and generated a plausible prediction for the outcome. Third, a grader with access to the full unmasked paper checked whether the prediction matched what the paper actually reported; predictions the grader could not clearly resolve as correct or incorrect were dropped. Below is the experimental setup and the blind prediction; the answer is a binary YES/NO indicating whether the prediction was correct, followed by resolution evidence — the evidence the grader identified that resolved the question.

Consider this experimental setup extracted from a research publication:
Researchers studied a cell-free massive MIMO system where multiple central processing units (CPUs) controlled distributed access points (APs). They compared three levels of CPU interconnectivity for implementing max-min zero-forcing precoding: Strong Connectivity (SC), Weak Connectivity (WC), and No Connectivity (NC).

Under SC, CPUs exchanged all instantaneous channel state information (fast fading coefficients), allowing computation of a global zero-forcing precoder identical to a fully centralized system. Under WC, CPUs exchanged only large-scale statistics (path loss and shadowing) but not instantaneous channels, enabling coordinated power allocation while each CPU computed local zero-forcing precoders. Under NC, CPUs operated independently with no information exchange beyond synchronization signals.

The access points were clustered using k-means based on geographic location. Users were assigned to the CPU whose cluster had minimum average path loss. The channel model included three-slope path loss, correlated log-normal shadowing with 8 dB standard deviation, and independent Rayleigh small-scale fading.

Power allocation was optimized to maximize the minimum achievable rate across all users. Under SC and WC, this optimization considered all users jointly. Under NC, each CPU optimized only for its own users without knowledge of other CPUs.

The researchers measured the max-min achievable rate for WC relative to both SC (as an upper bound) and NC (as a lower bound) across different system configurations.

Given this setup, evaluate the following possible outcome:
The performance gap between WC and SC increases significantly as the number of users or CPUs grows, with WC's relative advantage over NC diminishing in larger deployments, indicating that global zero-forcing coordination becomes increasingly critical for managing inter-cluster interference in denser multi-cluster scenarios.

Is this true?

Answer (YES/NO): NO